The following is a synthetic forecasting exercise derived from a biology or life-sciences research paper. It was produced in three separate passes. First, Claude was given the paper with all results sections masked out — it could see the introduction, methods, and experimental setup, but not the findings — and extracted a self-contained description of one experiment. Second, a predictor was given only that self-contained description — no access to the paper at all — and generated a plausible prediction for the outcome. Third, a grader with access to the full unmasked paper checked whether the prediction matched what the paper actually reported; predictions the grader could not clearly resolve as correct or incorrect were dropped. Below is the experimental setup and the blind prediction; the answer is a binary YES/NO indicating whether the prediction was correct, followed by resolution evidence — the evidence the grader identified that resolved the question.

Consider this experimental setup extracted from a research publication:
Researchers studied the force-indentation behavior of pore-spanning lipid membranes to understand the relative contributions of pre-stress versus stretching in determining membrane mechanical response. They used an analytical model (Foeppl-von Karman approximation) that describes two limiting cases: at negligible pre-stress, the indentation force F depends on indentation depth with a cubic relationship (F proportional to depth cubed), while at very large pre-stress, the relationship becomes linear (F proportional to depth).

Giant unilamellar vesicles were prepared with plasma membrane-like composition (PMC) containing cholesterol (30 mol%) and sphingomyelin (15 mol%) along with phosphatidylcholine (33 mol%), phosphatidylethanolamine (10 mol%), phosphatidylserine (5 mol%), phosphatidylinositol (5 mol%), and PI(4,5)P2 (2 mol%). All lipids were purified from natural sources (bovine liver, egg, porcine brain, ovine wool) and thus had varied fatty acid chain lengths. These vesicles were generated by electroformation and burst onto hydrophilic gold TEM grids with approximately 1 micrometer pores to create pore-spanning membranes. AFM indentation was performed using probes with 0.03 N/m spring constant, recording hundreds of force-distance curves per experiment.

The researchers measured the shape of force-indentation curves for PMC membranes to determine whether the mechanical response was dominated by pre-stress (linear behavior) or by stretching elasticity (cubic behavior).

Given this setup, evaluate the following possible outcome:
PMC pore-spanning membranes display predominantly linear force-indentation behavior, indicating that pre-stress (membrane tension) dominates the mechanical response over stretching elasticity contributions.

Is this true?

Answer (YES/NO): NO